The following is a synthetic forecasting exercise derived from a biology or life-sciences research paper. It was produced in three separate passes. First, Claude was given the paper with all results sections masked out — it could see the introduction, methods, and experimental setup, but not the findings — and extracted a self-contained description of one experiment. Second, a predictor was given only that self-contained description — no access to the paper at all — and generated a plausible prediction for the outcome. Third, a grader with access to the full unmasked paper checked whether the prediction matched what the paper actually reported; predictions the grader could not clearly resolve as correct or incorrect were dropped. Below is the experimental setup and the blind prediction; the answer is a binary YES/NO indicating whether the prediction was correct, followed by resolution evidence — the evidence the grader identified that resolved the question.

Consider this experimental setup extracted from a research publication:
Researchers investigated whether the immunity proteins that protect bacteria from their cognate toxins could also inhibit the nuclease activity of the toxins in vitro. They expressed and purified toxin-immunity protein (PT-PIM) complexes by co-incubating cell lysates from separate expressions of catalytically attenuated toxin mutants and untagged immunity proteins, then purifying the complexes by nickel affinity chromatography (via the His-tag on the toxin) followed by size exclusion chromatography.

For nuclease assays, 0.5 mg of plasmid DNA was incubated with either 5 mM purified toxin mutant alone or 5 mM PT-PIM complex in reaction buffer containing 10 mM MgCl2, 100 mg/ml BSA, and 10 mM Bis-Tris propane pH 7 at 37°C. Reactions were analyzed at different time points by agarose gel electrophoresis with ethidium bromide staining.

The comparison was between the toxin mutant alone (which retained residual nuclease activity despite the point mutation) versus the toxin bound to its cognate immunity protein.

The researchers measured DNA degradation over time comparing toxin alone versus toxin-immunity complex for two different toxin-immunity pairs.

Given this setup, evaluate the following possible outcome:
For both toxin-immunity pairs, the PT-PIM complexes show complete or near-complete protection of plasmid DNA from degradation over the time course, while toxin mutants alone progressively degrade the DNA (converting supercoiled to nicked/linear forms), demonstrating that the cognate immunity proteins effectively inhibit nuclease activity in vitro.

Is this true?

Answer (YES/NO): NO